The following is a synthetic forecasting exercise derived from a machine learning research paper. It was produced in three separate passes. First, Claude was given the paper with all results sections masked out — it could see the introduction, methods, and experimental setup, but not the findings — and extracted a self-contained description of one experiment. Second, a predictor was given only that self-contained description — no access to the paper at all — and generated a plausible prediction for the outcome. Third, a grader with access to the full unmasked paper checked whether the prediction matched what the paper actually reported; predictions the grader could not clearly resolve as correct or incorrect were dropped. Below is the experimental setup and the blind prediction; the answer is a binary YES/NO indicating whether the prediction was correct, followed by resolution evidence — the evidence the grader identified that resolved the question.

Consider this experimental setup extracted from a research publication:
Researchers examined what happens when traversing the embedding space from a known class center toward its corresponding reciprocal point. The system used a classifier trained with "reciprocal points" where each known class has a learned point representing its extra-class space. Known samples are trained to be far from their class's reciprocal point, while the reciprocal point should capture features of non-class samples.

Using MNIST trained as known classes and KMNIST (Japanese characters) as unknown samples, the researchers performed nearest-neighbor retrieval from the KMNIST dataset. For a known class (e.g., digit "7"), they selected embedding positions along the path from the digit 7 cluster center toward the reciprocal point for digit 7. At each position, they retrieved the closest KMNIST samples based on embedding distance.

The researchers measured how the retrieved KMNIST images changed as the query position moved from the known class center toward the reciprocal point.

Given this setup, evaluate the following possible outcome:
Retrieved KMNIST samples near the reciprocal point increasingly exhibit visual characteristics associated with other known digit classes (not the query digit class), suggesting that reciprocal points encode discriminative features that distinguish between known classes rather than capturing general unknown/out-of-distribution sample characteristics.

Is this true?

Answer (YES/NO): NO